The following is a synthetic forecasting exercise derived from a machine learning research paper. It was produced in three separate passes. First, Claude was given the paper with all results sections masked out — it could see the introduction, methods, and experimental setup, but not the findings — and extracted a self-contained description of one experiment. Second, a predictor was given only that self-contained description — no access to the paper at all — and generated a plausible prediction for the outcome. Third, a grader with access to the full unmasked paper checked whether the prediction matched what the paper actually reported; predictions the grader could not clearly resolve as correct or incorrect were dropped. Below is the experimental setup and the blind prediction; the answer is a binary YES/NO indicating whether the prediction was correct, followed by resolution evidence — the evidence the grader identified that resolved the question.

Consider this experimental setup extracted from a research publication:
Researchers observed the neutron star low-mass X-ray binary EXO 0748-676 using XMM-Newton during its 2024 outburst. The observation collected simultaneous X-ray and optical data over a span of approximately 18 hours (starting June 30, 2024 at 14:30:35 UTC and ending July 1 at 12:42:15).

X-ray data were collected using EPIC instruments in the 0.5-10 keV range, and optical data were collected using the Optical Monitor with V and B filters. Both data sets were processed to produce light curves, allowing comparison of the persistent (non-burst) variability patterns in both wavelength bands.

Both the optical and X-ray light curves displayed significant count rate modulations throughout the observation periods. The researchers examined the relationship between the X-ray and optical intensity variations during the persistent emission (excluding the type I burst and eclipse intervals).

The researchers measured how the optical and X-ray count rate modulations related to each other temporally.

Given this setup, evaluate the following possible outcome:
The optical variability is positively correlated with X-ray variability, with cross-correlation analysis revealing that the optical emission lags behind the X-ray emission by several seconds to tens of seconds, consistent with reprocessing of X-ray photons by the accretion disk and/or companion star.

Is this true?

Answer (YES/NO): NO